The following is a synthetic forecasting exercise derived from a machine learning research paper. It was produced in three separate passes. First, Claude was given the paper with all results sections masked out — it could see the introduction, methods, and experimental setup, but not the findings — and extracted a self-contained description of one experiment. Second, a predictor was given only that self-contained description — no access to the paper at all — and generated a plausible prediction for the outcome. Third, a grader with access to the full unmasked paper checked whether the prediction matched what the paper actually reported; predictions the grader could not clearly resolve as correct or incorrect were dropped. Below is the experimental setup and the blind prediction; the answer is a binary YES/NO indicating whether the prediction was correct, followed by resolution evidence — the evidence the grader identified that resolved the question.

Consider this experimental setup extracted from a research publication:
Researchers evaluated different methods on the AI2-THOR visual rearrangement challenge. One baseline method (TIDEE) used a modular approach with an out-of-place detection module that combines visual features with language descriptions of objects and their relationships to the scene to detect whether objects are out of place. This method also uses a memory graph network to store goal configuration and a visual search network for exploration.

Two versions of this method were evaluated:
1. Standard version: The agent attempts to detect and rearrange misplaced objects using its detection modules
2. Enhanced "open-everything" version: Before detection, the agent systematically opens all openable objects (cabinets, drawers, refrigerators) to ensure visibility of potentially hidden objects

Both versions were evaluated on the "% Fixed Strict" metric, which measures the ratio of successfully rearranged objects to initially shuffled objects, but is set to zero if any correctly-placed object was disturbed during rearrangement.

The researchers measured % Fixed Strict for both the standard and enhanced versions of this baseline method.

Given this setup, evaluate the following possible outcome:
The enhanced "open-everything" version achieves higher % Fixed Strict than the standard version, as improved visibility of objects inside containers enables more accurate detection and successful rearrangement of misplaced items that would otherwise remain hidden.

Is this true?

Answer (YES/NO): YES